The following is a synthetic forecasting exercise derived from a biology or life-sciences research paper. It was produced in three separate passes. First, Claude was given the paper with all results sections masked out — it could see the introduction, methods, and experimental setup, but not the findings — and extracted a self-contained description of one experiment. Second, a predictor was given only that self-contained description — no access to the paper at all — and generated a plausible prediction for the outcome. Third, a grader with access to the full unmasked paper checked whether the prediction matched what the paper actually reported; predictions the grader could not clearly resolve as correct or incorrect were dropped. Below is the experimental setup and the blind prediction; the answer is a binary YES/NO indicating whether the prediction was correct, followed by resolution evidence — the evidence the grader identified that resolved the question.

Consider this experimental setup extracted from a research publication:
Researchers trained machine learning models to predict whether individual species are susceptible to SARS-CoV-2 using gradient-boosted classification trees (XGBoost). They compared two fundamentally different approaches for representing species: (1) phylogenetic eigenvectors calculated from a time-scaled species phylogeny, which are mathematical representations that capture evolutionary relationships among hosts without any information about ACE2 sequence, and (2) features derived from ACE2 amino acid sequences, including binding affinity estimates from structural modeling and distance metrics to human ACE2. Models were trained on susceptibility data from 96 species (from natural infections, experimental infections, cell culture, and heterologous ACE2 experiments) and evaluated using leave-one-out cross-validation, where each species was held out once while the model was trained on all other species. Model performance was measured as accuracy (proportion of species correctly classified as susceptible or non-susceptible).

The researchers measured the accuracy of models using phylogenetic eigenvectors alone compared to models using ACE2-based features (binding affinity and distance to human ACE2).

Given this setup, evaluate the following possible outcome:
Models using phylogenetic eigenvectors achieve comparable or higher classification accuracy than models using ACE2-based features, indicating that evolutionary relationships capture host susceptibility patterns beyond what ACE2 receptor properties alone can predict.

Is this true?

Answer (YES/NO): NO